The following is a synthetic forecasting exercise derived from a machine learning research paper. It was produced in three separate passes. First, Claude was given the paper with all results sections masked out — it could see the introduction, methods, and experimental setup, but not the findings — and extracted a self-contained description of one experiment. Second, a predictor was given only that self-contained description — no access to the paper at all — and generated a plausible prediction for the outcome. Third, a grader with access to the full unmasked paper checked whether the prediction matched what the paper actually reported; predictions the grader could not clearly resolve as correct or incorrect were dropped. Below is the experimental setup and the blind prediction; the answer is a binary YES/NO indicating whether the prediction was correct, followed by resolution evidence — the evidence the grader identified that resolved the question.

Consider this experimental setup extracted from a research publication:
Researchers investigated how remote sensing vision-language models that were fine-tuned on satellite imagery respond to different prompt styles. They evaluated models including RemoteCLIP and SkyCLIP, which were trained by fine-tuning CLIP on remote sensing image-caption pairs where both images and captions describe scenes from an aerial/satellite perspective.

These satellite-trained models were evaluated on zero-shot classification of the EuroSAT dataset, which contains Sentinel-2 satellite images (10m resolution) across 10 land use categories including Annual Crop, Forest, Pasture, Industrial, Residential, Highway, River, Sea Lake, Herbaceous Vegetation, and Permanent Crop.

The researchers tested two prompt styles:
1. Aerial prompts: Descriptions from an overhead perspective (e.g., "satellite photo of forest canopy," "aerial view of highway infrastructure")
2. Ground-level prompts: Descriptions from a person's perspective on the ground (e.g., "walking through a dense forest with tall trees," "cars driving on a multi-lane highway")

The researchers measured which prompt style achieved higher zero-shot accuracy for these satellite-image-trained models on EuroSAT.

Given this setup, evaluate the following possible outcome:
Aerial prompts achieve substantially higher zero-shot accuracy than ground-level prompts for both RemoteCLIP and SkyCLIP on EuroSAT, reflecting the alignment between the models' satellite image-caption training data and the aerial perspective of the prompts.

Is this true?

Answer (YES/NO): YES